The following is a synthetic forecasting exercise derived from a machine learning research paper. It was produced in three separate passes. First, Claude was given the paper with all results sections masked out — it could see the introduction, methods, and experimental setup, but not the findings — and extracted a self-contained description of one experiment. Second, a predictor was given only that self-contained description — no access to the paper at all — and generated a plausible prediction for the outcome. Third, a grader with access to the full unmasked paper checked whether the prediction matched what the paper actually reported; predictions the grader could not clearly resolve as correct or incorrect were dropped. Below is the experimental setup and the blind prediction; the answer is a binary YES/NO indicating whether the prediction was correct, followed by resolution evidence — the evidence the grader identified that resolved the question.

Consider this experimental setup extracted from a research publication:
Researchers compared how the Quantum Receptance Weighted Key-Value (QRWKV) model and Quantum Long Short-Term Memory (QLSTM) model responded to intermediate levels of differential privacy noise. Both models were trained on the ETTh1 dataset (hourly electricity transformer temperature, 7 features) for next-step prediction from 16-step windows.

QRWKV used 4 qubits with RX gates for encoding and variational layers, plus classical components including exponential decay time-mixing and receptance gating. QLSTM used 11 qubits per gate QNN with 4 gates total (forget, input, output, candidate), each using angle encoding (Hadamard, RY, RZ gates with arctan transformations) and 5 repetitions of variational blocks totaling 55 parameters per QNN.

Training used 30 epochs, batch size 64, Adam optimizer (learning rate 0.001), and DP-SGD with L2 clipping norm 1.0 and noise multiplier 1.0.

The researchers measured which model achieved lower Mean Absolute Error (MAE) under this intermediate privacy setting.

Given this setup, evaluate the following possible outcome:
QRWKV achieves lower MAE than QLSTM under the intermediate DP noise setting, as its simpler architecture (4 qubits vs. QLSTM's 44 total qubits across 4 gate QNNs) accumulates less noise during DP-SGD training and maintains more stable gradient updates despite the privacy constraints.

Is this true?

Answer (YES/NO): YES